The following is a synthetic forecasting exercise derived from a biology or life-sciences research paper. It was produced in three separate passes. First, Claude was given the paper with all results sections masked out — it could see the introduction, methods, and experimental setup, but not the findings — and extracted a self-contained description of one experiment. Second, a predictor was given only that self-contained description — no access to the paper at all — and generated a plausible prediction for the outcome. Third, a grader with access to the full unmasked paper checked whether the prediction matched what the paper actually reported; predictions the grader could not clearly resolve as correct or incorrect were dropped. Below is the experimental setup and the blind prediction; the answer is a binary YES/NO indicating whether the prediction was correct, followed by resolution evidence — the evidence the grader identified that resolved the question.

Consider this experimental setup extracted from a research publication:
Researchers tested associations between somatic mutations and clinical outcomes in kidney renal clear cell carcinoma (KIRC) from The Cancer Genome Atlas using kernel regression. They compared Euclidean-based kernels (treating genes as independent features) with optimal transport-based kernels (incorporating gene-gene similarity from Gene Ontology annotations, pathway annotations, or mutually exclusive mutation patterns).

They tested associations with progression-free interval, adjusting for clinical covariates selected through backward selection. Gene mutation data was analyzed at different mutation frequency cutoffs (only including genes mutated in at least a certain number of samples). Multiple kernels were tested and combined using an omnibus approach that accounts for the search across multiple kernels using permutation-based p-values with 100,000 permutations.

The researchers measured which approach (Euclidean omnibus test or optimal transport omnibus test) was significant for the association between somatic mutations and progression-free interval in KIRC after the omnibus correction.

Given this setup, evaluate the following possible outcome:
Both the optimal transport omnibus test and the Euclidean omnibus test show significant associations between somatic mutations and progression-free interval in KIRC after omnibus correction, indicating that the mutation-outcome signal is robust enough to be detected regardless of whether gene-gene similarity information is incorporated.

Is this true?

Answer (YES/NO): NO